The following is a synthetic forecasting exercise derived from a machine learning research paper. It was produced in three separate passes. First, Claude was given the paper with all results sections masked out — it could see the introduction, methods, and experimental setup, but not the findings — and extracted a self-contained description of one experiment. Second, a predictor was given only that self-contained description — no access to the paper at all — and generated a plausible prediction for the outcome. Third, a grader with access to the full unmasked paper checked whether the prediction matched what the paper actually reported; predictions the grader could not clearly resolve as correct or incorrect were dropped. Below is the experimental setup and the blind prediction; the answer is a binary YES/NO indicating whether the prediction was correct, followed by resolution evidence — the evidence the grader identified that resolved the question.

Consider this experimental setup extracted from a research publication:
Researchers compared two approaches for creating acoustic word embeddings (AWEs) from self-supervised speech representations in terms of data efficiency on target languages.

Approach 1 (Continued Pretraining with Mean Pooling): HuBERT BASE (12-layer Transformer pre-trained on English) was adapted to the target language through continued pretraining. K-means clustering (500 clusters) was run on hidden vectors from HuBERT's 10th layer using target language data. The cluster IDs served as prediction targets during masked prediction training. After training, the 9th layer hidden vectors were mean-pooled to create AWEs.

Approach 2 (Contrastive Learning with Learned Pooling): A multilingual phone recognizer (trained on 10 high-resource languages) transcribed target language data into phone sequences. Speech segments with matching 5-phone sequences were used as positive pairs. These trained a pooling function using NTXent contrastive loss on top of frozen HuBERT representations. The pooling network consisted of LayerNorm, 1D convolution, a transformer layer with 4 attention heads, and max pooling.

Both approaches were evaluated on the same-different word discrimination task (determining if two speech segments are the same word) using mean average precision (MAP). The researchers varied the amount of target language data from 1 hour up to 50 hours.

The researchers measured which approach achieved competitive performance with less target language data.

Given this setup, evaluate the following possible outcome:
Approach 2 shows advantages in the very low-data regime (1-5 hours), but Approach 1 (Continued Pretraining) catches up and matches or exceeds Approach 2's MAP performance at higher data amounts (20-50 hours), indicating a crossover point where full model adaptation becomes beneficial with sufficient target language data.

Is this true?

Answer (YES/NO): NO